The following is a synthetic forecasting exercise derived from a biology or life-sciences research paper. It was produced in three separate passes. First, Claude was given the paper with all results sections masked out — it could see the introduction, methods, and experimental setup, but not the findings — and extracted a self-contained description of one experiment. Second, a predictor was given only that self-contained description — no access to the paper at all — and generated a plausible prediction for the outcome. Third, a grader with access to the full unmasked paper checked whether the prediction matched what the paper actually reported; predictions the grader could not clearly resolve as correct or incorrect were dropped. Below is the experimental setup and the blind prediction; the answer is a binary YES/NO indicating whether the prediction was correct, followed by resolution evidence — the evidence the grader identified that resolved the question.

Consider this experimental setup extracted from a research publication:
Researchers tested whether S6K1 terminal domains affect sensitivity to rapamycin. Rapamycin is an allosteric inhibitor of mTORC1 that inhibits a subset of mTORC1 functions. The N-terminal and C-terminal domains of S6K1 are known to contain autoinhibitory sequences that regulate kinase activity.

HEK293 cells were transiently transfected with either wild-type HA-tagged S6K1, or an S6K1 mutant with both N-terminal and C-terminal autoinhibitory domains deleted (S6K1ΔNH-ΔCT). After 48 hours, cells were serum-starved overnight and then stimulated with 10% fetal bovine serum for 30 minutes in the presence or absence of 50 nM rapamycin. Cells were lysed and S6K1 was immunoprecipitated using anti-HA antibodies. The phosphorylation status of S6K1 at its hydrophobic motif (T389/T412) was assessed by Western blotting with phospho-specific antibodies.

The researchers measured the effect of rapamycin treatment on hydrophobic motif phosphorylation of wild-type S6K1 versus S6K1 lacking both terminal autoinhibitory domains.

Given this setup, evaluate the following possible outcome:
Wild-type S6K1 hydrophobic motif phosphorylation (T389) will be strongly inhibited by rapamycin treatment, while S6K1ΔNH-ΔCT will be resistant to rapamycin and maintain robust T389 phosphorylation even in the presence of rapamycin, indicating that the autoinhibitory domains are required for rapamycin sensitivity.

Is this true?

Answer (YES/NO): YES